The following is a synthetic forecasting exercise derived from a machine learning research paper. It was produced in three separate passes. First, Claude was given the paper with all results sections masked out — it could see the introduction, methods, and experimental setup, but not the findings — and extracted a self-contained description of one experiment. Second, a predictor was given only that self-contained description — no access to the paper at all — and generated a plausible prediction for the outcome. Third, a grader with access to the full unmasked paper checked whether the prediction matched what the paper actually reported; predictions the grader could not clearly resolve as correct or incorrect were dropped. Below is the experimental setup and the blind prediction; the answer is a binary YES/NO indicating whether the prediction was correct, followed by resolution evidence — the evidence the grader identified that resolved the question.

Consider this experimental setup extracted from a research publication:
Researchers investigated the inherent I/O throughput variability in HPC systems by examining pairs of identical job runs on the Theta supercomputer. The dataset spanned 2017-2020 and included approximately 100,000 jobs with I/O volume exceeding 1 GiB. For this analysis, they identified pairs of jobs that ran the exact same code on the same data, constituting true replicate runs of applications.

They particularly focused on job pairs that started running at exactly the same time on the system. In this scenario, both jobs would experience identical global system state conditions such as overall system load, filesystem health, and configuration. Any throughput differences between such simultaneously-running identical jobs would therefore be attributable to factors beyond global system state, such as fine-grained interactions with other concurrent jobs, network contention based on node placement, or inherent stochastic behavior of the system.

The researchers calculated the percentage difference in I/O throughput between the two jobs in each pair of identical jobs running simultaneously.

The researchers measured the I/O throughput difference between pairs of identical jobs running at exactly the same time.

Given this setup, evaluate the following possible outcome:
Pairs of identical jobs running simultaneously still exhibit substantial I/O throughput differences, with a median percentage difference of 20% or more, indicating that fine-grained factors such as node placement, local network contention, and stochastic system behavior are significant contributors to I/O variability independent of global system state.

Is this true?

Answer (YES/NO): NO